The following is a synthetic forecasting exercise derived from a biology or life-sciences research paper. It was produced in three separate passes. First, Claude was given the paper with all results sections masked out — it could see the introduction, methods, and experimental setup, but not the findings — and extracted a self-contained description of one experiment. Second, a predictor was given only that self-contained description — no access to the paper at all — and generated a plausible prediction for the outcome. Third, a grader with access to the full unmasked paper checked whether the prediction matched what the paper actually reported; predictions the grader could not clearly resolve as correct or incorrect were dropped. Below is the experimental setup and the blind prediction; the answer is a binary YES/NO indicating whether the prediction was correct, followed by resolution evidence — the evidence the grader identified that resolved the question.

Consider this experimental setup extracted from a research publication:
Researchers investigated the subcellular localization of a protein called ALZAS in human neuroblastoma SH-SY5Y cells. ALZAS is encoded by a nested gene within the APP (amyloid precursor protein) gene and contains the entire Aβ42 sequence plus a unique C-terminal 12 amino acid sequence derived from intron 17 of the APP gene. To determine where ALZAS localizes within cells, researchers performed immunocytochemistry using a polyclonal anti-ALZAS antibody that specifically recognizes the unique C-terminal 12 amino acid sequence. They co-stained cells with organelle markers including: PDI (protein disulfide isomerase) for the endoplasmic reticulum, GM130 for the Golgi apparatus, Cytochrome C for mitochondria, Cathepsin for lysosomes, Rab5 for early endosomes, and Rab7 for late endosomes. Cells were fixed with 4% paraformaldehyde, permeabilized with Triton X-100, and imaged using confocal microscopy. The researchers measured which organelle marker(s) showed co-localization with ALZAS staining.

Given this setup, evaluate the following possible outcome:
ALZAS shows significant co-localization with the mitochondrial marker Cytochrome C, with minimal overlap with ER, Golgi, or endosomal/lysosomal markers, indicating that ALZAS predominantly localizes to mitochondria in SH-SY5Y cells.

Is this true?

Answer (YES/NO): NO